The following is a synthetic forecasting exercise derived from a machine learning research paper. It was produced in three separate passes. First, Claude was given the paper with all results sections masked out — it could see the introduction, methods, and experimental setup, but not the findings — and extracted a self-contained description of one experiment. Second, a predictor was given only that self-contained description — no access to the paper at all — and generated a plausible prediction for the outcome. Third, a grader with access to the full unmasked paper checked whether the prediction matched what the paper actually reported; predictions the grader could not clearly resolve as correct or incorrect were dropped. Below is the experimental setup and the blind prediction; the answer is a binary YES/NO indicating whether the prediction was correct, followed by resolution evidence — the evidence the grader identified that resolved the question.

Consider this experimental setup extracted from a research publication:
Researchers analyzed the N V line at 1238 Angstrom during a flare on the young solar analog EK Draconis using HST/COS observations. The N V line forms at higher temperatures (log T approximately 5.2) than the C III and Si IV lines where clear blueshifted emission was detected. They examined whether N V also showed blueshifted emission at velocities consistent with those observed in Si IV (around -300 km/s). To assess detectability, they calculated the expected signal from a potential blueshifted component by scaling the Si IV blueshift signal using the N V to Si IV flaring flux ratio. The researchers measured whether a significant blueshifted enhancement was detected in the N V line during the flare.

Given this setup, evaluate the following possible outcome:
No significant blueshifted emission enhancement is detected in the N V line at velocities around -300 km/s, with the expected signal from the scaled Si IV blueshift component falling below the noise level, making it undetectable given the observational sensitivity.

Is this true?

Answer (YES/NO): YES